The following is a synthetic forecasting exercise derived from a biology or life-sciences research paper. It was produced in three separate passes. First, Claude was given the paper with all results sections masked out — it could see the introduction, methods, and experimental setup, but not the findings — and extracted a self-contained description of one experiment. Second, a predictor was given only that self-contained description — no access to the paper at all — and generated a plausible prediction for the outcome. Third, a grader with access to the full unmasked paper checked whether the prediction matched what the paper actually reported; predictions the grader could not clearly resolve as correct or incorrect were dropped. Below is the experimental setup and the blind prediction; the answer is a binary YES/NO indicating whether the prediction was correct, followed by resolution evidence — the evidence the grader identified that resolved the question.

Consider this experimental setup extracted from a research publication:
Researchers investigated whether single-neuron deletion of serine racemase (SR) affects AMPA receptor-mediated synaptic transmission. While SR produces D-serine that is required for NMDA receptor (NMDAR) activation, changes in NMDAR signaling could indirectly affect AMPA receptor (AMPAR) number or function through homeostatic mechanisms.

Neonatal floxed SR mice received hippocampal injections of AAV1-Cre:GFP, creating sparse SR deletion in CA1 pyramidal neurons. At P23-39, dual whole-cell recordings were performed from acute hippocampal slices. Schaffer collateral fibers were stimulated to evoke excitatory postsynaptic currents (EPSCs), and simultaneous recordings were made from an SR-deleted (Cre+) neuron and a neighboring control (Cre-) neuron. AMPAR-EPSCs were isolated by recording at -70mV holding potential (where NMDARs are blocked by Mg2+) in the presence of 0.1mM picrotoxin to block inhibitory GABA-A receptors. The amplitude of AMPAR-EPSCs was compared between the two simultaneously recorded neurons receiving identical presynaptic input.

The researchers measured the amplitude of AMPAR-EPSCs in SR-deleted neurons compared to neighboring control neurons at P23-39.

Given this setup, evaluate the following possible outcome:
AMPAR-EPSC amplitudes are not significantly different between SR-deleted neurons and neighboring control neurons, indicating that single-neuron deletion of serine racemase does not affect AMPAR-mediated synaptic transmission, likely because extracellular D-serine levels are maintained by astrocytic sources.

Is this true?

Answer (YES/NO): YES